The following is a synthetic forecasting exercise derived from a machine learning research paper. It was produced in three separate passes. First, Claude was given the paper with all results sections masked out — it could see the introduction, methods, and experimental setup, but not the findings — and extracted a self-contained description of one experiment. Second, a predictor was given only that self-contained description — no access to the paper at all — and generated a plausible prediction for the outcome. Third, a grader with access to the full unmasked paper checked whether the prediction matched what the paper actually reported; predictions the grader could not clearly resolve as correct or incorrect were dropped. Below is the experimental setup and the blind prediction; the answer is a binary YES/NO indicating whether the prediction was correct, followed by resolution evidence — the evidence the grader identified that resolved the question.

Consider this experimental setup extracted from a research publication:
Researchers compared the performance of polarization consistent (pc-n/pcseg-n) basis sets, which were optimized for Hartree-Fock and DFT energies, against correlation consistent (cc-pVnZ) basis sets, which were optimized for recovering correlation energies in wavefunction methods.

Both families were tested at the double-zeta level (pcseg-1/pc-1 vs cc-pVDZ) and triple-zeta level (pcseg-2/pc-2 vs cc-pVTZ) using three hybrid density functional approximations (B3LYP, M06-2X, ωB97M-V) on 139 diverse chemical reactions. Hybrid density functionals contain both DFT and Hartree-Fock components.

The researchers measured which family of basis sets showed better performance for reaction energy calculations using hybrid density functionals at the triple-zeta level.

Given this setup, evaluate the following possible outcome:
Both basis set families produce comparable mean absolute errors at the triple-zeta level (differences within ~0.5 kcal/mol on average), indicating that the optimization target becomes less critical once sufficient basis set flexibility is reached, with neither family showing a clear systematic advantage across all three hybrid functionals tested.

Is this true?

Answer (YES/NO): NO